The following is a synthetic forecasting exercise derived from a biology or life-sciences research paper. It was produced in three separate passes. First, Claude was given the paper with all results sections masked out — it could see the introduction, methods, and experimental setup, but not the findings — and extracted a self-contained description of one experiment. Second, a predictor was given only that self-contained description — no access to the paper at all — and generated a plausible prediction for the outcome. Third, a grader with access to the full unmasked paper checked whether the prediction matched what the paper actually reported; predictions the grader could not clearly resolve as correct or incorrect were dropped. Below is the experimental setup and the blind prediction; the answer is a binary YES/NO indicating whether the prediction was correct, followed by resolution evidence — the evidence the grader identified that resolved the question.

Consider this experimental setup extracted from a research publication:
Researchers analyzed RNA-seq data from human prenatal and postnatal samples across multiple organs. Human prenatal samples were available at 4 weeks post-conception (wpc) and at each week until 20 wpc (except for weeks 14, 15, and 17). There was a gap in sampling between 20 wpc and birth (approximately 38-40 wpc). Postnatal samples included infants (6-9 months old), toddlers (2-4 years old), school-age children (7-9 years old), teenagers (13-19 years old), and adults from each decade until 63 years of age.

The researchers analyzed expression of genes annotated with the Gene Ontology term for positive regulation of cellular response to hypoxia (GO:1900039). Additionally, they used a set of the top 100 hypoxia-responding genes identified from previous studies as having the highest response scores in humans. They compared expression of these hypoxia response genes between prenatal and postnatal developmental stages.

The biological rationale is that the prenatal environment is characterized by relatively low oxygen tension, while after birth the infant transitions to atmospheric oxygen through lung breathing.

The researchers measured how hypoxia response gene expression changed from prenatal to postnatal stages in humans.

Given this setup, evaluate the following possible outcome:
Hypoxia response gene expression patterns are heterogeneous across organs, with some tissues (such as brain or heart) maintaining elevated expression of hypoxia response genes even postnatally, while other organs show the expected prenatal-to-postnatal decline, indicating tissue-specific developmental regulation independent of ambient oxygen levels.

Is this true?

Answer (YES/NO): NO